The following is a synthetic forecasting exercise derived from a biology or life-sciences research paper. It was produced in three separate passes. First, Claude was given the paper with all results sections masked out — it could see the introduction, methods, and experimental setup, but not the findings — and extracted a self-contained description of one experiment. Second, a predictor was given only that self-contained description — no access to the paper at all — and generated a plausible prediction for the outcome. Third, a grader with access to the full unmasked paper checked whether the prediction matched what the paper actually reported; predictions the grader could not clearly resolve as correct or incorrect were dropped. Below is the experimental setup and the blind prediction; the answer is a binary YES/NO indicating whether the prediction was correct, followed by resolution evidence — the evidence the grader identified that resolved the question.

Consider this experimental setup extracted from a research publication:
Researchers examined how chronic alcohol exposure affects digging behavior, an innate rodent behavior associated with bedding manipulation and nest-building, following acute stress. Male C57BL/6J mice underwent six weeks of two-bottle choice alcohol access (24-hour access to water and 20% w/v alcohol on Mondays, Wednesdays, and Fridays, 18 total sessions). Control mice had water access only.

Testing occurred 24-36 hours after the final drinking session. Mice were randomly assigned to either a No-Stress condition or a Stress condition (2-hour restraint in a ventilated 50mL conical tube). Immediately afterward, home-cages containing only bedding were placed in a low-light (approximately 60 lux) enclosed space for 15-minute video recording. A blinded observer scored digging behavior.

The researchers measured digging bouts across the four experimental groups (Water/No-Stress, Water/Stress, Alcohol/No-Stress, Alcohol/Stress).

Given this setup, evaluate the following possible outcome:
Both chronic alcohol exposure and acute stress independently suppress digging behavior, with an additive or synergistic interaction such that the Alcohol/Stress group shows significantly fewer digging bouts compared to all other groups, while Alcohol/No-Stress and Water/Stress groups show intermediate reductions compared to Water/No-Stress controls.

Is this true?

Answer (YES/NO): NO